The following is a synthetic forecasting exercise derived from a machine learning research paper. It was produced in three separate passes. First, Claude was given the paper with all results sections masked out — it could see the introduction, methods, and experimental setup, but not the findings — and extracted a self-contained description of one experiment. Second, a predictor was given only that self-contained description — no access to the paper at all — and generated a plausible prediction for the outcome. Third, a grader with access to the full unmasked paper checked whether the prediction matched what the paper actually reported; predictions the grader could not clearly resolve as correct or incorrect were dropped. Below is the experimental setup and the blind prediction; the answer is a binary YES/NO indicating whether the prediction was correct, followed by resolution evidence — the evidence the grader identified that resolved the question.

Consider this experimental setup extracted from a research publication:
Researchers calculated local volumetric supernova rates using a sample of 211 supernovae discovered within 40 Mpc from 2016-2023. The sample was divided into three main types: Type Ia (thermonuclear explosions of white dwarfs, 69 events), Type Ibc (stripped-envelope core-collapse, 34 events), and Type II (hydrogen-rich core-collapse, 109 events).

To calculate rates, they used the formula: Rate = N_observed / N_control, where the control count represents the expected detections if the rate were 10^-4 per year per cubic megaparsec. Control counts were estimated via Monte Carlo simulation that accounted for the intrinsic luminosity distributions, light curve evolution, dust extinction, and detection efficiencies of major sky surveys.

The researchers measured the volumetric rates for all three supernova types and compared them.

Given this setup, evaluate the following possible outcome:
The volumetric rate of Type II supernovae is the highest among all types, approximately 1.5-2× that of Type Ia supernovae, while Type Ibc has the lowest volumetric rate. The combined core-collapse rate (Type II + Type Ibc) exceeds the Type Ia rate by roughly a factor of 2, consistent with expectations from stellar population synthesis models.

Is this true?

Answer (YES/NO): YES